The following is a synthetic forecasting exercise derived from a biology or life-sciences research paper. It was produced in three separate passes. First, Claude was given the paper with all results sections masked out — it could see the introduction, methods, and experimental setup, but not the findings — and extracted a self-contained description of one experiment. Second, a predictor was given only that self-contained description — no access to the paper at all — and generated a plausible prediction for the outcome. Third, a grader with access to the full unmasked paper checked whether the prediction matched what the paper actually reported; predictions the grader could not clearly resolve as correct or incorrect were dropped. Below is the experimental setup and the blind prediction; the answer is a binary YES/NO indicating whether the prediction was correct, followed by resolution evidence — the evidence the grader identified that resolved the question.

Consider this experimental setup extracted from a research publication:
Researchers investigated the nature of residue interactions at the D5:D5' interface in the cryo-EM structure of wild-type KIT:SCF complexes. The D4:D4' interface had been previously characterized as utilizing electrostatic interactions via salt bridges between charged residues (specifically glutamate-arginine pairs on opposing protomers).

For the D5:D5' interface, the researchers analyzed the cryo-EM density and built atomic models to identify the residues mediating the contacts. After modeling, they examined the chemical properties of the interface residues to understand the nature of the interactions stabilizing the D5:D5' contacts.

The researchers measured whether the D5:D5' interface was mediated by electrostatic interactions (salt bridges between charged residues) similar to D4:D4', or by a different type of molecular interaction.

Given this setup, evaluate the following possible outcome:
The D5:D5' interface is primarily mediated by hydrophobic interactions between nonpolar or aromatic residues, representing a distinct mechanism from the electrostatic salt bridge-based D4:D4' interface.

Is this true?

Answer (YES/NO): YES